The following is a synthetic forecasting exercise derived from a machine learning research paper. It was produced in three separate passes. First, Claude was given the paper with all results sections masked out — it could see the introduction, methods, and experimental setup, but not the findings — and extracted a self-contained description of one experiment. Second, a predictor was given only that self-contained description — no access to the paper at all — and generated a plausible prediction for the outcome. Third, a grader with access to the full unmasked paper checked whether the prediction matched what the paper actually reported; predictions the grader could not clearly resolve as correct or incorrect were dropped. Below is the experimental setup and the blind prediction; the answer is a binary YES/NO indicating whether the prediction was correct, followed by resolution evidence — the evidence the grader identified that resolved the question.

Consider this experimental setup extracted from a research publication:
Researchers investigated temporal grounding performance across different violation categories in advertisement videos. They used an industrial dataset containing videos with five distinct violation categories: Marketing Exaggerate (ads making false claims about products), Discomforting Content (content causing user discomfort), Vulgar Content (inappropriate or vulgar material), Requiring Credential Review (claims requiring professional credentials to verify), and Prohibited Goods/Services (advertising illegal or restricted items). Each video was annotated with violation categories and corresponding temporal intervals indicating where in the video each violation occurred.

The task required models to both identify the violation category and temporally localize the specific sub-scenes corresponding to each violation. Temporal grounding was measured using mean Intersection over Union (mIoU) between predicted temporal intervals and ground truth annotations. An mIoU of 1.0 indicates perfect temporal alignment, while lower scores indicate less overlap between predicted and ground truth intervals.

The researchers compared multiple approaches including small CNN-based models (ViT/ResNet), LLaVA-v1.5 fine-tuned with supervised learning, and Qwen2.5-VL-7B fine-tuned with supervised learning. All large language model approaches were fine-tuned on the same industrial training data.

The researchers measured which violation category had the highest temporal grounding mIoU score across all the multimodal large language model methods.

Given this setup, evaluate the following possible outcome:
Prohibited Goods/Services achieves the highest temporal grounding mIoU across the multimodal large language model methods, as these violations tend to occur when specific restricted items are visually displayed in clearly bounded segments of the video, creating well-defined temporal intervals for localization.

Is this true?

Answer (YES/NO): YES